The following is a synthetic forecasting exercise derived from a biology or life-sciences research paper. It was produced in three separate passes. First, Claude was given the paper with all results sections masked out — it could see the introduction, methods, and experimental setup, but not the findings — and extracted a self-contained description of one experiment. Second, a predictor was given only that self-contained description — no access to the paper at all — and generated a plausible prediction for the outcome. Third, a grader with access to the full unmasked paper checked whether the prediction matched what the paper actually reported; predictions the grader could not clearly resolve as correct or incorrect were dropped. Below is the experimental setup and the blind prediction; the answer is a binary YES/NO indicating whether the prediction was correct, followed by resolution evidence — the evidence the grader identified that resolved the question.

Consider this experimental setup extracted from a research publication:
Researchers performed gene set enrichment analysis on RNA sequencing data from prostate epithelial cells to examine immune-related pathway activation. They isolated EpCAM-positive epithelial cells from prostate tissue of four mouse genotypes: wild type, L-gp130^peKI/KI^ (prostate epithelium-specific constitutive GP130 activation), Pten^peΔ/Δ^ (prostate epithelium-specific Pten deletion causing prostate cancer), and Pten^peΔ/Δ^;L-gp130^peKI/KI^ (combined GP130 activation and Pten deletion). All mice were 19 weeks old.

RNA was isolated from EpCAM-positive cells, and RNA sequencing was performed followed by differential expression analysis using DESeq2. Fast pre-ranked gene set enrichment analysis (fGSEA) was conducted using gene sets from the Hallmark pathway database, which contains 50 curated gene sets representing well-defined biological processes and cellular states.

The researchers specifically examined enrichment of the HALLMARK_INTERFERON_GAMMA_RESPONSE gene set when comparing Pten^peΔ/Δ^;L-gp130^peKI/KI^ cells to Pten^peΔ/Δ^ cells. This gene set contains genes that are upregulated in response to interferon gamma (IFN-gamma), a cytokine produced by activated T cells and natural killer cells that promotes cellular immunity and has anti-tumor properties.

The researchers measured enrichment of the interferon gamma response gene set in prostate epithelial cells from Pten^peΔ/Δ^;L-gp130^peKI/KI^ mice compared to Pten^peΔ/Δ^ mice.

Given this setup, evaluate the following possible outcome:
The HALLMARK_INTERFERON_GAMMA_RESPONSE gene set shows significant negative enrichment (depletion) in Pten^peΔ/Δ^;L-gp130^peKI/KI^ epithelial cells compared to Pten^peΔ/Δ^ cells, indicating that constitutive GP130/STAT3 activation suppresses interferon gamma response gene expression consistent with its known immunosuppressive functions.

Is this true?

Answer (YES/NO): NO